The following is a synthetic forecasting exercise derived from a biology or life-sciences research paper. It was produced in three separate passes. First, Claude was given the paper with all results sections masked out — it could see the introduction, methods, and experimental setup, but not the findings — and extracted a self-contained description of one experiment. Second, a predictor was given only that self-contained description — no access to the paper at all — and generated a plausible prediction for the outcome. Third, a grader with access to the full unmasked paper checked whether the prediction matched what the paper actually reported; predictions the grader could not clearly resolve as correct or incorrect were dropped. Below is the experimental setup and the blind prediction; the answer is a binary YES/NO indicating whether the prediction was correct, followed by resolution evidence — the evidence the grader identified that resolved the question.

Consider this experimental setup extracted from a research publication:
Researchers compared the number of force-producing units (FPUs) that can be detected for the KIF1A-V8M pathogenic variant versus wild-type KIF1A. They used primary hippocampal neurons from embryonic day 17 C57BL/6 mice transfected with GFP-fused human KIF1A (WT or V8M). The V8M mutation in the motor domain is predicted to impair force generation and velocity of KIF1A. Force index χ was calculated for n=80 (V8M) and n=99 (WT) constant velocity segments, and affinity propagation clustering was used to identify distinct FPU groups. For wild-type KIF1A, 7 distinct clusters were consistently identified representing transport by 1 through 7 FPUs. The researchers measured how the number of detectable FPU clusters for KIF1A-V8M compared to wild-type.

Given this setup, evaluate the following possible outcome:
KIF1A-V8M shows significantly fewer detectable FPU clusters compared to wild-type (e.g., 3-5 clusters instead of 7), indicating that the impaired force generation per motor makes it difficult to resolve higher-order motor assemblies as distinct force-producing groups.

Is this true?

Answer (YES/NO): NO